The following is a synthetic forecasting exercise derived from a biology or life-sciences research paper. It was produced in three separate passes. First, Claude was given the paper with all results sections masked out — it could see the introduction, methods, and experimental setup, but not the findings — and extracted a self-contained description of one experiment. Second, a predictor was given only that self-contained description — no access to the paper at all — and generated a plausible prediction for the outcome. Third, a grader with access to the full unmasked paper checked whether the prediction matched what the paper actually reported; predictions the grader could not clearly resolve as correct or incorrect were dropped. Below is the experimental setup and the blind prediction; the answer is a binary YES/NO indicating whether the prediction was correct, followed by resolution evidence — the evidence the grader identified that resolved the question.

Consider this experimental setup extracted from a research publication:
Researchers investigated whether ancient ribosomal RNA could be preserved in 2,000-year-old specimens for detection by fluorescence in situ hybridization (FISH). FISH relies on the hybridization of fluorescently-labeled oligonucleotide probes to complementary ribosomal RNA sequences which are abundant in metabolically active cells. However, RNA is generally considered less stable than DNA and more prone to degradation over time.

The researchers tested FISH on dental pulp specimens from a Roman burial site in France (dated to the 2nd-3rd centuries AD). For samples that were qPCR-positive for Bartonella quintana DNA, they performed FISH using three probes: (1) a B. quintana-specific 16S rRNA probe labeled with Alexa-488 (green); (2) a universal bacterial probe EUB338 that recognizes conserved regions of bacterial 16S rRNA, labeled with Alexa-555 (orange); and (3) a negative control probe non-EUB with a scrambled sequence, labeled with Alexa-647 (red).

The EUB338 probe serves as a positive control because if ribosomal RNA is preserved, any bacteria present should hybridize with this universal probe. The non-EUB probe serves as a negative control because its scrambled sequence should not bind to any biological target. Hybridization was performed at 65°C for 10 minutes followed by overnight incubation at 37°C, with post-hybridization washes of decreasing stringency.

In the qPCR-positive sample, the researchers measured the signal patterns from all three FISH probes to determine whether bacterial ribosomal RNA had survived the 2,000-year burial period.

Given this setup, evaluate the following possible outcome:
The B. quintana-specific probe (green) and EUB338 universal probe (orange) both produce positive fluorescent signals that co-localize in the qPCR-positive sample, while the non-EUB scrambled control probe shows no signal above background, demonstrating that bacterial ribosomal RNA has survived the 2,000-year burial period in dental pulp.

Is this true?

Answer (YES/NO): YES